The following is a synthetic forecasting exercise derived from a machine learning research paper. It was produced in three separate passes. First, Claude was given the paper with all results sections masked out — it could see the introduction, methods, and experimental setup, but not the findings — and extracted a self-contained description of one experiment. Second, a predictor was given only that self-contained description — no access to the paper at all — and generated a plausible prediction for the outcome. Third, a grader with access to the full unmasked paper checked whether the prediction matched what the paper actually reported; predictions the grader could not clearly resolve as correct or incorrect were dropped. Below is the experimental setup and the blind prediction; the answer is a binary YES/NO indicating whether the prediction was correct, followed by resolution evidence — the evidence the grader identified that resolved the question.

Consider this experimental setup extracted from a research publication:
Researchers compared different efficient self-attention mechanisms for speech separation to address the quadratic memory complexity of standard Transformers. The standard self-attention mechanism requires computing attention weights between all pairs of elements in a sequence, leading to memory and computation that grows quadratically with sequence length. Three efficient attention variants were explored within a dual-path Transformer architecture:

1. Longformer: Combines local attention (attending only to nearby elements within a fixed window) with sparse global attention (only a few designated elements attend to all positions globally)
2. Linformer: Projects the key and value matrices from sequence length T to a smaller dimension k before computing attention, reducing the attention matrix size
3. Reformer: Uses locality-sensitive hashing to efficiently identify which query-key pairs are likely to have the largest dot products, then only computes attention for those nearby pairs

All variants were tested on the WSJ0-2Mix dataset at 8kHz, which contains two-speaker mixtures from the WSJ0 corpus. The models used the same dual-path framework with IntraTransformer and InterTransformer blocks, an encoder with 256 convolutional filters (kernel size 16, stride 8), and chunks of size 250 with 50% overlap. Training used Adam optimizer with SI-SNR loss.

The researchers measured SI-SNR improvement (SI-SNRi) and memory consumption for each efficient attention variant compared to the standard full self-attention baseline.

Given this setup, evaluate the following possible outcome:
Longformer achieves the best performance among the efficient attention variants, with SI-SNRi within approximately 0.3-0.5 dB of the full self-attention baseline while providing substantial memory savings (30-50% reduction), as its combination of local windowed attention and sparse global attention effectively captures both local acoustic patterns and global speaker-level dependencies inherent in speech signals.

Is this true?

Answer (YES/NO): NO